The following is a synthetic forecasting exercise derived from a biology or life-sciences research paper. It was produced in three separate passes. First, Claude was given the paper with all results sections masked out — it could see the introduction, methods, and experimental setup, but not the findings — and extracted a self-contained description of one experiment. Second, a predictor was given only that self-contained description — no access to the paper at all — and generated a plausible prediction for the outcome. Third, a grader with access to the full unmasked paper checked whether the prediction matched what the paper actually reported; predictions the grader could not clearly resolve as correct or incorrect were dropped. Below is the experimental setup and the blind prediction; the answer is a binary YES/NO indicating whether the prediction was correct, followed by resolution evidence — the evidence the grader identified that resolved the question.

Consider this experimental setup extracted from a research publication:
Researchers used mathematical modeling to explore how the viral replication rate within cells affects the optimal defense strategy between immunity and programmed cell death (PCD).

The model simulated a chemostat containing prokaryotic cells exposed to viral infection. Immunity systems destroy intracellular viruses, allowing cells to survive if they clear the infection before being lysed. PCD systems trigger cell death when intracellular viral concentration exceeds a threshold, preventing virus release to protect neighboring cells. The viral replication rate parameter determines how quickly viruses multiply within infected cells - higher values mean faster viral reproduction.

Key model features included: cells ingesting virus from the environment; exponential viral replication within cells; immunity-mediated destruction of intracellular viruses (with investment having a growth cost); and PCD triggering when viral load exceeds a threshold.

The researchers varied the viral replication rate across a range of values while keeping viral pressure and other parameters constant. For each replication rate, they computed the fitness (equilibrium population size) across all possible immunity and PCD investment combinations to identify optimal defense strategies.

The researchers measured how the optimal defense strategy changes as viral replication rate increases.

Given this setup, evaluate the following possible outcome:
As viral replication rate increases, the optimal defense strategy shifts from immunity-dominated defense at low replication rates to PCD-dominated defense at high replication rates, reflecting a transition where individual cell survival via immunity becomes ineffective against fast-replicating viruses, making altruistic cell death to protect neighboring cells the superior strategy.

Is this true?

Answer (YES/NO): NO